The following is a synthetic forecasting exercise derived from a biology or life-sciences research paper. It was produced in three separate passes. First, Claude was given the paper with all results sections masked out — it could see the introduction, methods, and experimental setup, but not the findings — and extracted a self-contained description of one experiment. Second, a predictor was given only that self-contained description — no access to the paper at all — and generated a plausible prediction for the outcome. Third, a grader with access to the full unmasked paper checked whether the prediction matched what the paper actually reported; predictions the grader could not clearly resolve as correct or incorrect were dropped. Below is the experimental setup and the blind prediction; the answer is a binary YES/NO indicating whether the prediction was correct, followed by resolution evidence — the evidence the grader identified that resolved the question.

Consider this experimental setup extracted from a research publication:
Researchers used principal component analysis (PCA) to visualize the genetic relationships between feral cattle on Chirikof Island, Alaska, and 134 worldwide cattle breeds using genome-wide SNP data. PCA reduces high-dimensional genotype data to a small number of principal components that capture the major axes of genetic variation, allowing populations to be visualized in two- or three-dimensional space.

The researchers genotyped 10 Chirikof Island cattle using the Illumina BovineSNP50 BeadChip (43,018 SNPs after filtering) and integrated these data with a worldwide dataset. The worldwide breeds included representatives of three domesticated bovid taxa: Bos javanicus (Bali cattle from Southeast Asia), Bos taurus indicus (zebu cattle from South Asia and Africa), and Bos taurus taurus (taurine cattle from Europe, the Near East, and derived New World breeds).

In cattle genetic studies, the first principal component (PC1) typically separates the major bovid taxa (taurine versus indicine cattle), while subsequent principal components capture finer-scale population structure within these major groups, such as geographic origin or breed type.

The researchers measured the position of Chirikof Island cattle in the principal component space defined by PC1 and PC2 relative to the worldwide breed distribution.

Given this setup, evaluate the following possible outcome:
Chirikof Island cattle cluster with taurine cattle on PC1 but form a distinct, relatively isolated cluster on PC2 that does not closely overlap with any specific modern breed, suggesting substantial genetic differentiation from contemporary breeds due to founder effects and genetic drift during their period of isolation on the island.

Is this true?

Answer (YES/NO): YES